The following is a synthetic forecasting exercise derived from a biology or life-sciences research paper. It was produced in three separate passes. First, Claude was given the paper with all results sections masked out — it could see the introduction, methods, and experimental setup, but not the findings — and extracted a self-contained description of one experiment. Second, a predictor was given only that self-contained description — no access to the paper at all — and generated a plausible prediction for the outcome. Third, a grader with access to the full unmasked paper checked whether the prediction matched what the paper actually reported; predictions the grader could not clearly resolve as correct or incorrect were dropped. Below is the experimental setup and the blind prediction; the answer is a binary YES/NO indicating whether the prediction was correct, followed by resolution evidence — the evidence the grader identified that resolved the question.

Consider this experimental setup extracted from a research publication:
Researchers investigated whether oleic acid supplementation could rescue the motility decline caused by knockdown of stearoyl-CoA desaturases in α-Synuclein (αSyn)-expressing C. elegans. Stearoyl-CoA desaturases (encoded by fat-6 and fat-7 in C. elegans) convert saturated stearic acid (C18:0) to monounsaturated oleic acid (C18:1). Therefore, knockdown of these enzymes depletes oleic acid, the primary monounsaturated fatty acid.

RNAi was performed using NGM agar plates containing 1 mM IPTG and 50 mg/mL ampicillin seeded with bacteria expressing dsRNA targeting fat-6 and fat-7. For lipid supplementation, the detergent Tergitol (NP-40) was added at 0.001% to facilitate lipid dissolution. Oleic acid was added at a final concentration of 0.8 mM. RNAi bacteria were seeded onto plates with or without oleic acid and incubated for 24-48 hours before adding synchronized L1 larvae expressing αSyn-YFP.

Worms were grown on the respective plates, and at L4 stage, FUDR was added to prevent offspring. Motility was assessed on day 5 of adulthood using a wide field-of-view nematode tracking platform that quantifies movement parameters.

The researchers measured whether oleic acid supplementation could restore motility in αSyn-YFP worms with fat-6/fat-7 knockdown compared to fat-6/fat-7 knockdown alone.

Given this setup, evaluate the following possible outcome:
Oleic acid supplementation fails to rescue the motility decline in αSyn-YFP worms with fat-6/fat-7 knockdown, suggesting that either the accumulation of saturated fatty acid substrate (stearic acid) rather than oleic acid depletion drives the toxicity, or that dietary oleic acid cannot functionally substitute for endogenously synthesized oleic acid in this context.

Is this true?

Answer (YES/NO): NO